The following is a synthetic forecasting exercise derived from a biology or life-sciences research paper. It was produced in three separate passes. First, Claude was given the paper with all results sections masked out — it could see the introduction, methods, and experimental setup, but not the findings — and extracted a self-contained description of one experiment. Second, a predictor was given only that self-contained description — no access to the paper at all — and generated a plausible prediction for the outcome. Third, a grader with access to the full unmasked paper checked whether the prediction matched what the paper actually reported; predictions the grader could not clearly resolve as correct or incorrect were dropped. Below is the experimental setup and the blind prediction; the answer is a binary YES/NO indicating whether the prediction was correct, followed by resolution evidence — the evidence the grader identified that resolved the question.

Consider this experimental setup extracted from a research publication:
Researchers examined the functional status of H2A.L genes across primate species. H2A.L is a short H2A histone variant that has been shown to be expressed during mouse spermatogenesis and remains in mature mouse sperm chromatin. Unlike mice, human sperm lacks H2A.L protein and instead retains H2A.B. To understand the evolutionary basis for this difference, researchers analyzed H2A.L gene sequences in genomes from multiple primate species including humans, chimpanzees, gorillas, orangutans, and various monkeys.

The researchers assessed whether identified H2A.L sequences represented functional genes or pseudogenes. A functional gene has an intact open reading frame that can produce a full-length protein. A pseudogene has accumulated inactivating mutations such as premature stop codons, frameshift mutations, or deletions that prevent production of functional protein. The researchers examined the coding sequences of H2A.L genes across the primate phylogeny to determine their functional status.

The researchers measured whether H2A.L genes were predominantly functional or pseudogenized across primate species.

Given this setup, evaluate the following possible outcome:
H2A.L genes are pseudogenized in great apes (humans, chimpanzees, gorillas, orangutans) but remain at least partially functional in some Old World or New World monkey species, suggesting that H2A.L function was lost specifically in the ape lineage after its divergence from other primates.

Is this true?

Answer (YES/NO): NO